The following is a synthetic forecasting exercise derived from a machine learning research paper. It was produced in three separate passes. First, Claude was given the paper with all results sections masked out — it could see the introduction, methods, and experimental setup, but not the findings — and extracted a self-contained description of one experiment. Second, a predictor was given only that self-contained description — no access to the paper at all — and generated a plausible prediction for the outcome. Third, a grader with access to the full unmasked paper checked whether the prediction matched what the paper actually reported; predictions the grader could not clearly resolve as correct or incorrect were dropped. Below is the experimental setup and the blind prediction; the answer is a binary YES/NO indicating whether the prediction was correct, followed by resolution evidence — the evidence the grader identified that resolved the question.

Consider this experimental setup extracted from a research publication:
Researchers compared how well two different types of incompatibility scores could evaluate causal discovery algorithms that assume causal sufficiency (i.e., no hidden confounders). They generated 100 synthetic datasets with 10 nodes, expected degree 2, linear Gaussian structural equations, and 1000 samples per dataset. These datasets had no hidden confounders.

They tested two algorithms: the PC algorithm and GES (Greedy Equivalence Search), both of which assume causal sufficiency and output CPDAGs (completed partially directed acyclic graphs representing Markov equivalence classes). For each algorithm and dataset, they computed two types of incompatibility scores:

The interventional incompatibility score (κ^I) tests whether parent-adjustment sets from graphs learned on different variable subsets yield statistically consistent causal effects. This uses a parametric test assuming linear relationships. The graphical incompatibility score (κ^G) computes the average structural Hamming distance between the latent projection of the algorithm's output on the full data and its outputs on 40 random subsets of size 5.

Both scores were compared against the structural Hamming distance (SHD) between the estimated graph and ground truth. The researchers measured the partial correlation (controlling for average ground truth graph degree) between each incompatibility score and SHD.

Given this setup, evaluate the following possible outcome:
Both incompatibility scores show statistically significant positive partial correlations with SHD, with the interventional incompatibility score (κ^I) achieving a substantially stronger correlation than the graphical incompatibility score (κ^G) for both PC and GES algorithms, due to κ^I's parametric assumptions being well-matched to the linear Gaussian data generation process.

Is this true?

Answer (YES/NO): NO